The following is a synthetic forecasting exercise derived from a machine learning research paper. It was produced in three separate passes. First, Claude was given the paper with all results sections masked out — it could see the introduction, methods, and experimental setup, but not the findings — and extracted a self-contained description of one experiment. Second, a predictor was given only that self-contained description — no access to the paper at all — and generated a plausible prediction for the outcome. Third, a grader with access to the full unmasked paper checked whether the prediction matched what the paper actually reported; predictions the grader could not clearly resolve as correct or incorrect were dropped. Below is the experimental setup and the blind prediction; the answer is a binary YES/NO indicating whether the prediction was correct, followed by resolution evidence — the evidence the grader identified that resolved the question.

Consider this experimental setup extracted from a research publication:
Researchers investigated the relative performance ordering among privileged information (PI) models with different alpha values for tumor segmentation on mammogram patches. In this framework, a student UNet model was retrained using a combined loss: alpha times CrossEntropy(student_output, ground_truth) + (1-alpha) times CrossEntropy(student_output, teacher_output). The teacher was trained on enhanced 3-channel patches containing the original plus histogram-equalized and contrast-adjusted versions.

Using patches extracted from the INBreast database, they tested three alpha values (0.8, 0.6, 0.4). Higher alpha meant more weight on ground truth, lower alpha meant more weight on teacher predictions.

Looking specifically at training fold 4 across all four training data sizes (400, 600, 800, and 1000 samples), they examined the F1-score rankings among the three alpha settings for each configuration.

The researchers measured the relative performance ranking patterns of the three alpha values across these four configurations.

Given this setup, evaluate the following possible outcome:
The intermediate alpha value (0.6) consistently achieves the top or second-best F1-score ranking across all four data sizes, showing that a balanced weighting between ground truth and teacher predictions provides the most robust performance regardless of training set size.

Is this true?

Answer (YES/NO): YES